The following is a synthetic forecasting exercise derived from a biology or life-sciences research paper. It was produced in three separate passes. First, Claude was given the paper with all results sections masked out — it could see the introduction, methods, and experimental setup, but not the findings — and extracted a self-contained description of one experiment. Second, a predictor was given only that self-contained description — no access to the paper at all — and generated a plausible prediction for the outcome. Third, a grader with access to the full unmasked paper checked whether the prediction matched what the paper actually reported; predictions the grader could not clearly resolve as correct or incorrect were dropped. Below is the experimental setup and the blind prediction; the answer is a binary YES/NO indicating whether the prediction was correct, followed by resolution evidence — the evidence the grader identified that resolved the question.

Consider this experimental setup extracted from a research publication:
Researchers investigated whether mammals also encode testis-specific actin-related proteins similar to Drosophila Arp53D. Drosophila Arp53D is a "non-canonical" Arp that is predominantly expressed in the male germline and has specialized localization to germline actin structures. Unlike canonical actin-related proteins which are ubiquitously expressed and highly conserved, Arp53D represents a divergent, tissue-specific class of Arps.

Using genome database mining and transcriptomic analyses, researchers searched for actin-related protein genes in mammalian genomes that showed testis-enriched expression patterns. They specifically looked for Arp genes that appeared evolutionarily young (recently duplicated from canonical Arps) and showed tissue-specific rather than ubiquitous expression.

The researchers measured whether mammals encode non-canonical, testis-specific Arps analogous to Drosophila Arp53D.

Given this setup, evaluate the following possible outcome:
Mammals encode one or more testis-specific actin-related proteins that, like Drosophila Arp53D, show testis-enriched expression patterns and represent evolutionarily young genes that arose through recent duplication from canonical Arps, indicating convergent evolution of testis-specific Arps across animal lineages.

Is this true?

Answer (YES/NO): YES